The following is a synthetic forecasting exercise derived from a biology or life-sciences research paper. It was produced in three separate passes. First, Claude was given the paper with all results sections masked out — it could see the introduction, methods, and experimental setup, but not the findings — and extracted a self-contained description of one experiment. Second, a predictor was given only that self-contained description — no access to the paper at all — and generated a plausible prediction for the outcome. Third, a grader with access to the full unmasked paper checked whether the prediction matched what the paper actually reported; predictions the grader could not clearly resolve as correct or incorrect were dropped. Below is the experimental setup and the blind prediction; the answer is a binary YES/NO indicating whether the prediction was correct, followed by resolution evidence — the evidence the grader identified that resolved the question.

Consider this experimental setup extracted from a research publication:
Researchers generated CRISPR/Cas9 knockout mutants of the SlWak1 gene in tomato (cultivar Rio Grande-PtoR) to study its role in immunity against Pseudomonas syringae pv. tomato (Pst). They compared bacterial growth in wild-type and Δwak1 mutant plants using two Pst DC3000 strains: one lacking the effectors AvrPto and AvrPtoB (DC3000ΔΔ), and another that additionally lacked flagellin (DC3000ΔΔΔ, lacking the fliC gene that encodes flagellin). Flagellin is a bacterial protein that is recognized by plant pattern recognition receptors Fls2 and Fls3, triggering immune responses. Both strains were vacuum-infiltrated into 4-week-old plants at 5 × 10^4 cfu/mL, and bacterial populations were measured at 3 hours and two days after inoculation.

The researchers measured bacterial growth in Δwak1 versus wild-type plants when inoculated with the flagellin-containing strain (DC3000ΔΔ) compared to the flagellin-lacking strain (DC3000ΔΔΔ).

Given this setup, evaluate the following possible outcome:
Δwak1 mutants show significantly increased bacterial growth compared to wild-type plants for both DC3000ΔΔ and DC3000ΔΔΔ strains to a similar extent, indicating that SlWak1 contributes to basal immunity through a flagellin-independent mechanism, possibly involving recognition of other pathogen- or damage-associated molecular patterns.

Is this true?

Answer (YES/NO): NO